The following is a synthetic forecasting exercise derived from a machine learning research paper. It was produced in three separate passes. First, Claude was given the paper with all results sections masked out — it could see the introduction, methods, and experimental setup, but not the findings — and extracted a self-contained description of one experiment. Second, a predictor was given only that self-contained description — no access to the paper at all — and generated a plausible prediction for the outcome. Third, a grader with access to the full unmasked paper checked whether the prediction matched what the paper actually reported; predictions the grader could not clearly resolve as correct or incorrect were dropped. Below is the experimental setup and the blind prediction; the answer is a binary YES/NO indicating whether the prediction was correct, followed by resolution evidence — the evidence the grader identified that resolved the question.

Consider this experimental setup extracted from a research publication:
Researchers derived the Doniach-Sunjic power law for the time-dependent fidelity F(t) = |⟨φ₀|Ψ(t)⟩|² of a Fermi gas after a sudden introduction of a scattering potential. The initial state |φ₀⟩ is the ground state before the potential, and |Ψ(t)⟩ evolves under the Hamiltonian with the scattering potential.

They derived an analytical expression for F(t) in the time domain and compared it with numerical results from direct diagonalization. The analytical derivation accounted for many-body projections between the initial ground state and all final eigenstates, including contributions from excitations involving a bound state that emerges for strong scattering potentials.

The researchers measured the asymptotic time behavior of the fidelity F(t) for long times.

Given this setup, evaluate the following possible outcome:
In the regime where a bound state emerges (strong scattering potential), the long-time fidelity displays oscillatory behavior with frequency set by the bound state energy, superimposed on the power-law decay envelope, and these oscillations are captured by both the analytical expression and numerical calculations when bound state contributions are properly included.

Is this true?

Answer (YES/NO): YES